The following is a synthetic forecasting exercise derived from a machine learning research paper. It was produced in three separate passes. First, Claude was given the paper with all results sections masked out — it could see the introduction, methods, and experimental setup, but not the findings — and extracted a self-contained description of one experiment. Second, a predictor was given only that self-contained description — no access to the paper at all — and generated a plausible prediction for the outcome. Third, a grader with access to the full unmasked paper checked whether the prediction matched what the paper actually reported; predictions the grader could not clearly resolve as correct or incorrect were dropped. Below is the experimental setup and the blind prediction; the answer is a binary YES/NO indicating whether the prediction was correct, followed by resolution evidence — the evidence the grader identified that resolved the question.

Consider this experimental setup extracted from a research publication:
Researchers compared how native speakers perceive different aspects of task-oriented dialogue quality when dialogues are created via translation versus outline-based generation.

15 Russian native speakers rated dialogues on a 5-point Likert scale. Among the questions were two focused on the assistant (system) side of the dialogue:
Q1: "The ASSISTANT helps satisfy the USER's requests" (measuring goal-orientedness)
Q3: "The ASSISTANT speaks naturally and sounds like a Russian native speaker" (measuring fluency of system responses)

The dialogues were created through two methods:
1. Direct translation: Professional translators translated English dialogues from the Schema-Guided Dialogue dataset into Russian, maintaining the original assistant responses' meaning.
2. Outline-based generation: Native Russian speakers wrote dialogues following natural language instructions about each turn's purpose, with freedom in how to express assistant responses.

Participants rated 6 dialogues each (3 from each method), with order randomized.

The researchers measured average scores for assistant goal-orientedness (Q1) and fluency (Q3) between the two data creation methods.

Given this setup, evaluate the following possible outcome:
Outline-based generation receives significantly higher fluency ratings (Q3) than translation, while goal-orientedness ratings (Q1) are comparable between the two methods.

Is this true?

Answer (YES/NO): NO